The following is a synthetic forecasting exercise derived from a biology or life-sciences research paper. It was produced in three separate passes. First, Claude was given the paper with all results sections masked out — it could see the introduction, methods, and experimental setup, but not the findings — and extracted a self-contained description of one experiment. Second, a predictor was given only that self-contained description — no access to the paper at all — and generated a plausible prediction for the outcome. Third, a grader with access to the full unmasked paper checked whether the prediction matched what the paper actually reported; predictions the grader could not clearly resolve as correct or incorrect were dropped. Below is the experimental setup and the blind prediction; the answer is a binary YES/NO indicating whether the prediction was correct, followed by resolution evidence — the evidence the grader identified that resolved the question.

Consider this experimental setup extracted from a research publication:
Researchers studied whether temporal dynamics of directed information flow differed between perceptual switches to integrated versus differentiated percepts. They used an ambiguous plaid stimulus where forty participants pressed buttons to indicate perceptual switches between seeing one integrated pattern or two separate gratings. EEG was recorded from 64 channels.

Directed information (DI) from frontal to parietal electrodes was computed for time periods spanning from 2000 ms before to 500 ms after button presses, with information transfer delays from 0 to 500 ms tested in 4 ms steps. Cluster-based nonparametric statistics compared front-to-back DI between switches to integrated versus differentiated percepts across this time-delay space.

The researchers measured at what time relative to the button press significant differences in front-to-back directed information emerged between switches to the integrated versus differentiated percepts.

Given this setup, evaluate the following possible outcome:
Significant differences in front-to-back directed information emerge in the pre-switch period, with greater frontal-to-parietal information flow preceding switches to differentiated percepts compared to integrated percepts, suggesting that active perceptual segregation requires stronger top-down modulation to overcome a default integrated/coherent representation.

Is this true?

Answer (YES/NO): NO